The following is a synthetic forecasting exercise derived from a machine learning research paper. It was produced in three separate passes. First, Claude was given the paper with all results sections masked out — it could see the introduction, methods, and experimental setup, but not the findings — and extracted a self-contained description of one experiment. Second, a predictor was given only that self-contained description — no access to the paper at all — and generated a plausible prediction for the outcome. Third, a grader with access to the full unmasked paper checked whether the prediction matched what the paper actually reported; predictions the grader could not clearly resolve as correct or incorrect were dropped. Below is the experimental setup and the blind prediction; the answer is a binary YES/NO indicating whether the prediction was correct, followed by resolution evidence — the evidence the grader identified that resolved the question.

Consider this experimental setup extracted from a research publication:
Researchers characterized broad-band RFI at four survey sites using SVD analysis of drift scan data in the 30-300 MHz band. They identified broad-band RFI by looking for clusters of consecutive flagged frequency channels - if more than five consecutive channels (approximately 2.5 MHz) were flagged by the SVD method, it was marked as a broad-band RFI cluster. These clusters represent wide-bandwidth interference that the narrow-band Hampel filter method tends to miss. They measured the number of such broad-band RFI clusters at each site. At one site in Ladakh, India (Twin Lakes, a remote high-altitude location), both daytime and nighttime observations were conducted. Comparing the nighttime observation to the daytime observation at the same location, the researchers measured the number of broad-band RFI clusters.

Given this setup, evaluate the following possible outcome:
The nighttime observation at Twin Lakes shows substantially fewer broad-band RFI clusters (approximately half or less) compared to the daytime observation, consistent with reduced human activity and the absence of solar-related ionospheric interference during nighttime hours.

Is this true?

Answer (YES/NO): NO